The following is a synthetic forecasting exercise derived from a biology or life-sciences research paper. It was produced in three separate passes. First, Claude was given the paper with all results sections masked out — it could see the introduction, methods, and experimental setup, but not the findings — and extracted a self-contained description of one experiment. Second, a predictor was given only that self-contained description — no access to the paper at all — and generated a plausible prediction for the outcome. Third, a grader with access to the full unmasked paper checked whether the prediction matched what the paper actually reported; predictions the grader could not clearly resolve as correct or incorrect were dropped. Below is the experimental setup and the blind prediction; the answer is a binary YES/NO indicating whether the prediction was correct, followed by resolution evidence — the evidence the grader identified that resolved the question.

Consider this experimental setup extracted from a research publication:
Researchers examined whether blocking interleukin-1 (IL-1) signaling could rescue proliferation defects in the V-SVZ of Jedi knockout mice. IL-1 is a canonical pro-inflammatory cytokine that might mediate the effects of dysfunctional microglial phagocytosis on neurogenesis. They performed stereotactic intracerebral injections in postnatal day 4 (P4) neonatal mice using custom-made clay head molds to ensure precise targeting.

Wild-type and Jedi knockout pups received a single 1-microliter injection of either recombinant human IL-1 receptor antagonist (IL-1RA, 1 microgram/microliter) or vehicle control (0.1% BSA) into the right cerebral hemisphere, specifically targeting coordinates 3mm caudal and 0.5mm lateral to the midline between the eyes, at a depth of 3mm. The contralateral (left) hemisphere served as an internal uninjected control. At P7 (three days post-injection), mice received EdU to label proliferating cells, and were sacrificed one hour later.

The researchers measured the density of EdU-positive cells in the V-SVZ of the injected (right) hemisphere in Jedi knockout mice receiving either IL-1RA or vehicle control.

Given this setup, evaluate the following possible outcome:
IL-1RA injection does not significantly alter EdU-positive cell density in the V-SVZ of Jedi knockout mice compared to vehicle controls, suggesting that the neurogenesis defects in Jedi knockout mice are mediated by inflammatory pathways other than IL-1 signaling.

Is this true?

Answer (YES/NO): NO